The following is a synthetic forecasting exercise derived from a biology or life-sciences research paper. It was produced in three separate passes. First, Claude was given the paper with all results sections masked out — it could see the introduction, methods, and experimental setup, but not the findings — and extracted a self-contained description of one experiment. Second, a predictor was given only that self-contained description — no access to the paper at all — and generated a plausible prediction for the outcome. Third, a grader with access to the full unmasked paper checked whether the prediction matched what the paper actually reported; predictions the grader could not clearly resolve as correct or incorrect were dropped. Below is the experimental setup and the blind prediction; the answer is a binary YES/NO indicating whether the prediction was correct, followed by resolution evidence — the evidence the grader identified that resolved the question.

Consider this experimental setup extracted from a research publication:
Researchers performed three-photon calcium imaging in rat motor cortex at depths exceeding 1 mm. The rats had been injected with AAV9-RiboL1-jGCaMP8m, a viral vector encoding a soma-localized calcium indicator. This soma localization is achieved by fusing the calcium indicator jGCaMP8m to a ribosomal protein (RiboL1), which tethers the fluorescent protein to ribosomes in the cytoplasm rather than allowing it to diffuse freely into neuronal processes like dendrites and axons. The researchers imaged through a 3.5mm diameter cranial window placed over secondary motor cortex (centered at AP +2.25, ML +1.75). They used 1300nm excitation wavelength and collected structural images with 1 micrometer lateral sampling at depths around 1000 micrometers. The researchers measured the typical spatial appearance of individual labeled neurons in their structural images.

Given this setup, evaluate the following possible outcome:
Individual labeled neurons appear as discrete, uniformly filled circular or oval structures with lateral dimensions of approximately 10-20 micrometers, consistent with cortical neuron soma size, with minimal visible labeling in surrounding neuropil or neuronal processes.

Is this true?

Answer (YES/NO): NO